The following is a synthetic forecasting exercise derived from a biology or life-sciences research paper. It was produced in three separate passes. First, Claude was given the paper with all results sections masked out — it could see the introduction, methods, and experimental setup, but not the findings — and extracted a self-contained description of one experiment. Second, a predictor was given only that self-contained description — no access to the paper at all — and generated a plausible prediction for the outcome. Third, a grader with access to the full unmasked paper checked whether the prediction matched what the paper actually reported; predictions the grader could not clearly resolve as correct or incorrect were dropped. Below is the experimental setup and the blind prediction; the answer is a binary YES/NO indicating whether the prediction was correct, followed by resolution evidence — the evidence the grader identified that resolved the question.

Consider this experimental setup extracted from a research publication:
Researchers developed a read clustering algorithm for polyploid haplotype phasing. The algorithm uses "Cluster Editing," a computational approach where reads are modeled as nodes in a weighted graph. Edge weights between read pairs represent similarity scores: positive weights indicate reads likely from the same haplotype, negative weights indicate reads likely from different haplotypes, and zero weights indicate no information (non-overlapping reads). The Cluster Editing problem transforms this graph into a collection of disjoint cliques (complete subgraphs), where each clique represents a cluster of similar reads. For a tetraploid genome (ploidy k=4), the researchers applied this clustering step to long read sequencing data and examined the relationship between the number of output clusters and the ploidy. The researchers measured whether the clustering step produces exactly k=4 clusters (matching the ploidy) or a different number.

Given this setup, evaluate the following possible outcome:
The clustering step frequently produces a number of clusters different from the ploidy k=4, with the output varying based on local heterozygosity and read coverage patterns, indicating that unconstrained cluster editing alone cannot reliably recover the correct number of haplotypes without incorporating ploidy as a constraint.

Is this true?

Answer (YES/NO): YES